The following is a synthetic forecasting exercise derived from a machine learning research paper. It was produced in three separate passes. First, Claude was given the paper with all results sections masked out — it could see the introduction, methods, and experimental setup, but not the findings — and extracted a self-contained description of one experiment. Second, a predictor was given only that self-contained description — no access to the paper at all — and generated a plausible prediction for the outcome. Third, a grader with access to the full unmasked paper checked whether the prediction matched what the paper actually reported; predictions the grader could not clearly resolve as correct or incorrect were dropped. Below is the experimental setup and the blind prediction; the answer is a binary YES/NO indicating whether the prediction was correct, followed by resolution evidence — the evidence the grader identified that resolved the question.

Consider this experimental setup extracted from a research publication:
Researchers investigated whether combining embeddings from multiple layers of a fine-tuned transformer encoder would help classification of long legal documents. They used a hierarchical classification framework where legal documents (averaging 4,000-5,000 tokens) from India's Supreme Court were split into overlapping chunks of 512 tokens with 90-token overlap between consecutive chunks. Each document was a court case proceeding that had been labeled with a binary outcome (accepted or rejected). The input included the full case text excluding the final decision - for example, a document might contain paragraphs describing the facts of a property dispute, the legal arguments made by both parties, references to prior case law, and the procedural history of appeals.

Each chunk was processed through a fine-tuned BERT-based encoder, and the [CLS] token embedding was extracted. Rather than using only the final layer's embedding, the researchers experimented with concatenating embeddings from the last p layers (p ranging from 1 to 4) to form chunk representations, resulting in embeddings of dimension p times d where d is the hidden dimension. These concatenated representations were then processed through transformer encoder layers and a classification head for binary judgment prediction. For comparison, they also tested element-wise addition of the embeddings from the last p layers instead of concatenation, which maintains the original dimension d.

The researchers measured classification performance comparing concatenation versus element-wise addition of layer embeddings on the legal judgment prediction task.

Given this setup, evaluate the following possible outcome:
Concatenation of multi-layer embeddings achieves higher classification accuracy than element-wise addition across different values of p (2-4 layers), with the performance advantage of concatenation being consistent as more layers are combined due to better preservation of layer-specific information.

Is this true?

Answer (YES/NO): NO